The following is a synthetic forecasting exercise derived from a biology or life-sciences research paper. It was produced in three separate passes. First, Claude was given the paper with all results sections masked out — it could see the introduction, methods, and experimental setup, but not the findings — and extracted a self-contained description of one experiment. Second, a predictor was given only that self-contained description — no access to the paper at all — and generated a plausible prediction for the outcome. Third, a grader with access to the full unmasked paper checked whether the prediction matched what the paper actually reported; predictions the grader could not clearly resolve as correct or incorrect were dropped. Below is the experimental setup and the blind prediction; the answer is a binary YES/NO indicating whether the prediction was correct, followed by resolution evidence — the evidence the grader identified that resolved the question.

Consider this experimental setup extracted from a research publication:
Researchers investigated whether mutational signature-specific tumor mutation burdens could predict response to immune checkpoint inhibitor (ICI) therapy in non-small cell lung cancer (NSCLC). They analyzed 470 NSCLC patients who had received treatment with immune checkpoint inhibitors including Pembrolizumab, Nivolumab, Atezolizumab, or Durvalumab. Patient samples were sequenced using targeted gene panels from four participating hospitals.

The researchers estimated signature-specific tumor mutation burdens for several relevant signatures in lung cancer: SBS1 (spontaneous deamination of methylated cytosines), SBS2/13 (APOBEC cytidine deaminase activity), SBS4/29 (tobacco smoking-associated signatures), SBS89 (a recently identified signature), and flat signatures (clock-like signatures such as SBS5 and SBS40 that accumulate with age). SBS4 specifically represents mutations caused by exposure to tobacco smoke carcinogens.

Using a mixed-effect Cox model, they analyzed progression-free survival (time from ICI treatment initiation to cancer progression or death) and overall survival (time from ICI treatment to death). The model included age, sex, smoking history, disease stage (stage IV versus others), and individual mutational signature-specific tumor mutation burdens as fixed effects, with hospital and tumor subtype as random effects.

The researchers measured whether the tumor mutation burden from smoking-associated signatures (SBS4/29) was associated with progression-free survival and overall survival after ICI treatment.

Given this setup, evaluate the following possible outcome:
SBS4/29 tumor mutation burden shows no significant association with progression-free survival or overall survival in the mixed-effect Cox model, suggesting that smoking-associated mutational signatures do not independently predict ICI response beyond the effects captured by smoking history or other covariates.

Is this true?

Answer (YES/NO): NO